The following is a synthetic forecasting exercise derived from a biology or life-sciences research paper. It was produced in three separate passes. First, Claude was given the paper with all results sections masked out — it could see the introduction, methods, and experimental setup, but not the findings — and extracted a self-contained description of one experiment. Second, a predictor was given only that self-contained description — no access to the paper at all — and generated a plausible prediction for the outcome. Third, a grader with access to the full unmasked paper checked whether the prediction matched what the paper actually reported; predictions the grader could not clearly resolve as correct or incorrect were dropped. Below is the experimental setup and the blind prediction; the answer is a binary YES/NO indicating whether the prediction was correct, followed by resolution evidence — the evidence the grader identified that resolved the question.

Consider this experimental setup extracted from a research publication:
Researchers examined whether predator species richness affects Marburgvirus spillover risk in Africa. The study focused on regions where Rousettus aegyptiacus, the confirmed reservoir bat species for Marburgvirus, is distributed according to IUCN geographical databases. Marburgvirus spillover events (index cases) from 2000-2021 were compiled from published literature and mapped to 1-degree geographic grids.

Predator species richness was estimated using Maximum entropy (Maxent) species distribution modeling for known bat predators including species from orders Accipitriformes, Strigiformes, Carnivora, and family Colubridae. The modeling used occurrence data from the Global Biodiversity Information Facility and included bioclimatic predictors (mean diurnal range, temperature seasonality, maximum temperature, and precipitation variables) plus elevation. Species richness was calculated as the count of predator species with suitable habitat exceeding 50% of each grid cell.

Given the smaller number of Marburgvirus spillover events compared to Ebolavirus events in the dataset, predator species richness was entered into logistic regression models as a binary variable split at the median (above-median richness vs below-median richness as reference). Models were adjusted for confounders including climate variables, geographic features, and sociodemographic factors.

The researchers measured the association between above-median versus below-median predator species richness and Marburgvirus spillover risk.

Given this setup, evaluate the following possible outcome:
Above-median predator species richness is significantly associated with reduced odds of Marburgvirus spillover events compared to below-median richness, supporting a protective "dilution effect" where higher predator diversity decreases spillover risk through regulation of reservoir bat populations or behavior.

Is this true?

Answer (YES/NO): NO